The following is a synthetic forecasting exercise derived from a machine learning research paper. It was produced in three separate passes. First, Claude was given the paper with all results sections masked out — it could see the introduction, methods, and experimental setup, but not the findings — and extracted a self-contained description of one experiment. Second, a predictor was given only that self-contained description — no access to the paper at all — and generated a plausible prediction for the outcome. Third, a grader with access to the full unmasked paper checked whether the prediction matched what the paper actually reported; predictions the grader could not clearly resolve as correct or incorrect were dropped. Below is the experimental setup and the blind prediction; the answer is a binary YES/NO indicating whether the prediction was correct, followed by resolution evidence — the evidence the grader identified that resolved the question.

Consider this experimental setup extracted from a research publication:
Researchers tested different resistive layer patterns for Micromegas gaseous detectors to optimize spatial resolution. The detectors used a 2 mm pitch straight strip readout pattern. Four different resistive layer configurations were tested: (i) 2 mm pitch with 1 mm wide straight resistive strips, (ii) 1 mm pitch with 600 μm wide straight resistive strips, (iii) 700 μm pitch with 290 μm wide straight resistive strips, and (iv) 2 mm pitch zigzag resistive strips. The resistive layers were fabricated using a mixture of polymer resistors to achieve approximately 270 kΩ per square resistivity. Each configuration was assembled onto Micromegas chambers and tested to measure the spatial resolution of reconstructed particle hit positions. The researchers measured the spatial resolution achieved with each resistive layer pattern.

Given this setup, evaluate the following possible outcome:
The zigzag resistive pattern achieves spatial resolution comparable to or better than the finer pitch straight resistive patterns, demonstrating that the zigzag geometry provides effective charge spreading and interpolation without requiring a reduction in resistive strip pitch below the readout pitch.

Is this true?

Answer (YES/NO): NO